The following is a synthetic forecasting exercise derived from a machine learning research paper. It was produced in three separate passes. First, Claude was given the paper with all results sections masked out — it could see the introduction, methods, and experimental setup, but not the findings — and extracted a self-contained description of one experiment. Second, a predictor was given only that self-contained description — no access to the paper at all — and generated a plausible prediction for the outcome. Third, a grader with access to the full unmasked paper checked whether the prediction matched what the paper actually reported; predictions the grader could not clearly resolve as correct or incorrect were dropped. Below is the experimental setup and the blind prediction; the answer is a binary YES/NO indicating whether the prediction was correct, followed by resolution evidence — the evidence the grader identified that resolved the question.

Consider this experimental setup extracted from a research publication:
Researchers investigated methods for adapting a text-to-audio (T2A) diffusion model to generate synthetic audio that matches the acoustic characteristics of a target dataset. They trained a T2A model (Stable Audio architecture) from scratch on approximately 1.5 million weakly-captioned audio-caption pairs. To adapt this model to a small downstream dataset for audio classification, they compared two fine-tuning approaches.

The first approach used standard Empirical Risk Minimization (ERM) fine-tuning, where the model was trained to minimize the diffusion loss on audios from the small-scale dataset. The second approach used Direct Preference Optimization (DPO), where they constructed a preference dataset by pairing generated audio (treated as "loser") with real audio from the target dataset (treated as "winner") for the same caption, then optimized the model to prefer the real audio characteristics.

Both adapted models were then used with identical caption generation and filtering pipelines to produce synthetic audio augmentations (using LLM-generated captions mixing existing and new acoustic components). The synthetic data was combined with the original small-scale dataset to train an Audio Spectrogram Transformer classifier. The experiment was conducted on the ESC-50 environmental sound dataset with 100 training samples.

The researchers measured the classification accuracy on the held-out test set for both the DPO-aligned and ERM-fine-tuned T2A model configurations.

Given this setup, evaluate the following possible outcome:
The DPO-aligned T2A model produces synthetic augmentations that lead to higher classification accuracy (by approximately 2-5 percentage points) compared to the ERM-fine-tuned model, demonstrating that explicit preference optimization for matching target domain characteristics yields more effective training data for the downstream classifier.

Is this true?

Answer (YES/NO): NO